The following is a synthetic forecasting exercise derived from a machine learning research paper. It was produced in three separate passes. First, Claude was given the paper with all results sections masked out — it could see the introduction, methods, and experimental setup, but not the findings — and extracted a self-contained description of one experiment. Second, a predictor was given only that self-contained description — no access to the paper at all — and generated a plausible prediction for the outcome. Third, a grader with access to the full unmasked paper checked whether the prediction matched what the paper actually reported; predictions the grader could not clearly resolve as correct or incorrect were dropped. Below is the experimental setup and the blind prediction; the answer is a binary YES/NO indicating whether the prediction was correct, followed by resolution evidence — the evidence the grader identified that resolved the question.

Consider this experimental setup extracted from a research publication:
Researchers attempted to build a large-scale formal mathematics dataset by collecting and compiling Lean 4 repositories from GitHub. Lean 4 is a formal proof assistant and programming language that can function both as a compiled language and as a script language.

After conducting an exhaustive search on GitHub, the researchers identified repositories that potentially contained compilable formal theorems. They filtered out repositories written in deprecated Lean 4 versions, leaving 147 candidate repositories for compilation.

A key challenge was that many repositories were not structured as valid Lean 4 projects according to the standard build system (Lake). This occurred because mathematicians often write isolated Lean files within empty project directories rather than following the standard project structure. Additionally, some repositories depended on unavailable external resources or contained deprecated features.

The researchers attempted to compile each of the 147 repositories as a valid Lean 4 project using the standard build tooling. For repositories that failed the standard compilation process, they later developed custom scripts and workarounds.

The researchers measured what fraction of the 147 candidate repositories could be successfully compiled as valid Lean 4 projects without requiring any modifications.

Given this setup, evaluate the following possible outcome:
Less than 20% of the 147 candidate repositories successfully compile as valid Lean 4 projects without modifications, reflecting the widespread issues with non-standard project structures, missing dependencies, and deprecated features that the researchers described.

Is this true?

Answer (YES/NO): NO